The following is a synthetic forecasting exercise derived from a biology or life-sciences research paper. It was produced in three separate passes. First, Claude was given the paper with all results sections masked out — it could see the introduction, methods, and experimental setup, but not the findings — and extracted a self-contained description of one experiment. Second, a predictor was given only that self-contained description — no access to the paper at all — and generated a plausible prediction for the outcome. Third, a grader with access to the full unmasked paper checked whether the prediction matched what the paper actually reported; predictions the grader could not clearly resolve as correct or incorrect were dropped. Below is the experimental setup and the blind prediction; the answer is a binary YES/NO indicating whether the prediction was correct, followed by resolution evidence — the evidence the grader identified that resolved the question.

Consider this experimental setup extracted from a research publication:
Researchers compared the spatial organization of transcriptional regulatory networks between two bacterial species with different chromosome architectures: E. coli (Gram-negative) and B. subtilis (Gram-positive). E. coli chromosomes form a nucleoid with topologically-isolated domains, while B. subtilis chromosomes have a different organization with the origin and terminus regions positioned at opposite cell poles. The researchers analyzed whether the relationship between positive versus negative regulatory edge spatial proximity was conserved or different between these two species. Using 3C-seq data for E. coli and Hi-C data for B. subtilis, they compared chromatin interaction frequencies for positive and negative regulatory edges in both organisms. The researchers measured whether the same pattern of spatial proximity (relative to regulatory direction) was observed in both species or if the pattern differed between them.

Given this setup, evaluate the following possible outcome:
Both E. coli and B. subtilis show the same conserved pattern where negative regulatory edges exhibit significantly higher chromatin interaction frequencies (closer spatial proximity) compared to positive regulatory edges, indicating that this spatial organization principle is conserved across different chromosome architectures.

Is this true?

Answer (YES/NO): YES